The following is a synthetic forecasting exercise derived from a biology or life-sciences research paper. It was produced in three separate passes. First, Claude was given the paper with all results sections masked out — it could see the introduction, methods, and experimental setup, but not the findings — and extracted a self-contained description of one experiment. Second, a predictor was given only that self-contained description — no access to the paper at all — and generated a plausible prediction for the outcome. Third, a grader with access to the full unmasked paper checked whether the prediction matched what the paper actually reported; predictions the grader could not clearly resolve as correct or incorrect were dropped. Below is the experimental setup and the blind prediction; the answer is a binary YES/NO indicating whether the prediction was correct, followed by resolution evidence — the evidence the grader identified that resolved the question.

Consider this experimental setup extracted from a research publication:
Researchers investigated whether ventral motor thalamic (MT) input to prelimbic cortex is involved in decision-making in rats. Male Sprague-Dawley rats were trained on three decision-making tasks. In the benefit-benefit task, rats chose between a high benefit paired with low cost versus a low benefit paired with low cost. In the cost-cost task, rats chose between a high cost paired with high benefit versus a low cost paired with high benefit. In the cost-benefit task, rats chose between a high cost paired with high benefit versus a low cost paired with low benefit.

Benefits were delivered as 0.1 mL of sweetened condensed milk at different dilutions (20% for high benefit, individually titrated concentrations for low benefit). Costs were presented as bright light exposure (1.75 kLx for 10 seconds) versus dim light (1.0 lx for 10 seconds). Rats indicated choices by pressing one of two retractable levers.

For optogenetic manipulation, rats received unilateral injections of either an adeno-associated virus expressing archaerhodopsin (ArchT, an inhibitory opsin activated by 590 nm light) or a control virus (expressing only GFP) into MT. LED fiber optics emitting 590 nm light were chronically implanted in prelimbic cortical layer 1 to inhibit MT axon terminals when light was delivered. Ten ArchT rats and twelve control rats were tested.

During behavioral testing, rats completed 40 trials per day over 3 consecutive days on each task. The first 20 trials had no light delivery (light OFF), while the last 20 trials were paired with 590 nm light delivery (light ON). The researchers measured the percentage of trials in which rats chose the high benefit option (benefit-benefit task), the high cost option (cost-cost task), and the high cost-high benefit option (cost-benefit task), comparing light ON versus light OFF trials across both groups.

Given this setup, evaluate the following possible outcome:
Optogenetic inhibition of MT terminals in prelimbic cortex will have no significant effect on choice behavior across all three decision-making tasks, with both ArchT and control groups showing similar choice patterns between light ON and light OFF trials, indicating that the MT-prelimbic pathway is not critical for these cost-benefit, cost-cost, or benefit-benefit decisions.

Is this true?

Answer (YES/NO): NO